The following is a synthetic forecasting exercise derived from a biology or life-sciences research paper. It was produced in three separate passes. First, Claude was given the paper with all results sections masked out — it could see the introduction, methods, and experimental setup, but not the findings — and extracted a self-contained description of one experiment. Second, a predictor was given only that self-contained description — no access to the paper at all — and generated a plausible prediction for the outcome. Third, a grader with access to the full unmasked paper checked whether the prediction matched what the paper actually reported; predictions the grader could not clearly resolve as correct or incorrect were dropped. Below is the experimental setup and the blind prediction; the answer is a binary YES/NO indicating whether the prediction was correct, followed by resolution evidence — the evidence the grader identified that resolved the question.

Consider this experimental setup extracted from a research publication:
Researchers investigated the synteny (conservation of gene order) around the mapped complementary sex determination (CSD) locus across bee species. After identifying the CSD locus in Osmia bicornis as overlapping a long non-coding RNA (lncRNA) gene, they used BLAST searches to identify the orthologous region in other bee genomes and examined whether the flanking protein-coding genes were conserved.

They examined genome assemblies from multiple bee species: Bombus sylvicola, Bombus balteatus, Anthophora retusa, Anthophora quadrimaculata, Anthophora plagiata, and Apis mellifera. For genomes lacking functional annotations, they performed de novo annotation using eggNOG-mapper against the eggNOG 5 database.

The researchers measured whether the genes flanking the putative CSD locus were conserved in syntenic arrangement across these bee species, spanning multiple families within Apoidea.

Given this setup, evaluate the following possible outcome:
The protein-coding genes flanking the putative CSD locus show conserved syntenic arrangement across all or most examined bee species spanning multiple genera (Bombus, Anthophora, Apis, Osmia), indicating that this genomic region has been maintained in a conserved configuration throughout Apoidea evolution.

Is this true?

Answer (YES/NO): YES